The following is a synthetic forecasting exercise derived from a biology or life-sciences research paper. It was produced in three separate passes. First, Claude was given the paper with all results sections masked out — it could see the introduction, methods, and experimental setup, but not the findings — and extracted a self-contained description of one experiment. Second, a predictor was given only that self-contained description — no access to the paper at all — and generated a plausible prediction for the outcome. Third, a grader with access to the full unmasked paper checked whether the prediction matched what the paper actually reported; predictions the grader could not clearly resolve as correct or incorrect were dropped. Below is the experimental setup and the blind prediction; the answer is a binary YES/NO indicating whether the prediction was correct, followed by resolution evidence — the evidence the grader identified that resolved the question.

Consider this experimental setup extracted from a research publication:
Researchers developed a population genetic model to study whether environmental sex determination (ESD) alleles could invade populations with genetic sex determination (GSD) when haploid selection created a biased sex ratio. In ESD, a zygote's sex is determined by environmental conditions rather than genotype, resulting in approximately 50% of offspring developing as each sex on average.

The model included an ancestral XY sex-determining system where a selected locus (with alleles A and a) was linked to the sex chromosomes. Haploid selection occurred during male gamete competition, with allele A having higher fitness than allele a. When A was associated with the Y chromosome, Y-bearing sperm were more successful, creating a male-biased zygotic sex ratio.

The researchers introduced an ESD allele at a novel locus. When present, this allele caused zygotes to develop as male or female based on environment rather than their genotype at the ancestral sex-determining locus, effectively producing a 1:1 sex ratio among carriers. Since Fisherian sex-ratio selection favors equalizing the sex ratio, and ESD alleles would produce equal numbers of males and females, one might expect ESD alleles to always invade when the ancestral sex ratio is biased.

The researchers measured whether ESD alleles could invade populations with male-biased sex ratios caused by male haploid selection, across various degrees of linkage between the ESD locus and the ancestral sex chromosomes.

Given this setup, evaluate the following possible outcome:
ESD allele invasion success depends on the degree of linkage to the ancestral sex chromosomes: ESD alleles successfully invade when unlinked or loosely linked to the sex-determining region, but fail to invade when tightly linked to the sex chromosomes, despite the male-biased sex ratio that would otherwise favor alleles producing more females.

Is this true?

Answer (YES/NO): NO